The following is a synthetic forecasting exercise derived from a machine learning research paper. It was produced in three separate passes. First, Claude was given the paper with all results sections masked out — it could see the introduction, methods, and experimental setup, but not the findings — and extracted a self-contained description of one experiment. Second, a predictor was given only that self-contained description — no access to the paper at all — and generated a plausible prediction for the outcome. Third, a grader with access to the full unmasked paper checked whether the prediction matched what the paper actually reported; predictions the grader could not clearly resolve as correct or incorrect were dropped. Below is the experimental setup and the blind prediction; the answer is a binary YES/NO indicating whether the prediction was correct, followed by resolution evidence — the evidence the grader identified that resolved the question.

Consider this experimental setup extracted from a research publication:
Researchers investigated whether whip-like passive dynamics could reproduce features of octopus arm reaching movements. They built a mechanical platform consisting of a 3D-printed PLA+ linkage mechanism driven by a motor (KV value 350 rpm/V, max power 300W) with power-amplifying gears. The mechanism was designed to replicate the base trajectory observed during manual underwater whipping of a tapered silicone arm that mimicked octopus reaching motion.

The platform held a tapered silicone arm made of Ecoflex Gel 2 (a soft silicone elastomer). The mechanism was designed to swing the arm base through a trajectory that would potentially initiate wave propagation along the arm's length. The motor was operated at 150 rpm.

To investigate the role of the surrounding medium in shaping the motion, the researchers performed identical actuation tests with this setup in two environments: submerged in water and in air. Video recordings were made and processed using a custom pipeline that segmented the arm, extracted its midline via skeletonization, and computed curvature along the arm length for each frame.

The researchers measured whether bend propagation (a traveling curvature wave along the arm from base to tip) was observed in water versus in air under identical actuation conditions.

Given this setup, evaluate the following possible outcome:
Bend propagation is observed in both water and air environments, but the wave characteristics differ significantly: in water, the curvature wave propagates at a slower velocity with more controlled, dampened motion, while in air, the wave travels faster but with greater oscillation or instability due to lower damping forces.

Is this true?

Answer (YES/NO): NO